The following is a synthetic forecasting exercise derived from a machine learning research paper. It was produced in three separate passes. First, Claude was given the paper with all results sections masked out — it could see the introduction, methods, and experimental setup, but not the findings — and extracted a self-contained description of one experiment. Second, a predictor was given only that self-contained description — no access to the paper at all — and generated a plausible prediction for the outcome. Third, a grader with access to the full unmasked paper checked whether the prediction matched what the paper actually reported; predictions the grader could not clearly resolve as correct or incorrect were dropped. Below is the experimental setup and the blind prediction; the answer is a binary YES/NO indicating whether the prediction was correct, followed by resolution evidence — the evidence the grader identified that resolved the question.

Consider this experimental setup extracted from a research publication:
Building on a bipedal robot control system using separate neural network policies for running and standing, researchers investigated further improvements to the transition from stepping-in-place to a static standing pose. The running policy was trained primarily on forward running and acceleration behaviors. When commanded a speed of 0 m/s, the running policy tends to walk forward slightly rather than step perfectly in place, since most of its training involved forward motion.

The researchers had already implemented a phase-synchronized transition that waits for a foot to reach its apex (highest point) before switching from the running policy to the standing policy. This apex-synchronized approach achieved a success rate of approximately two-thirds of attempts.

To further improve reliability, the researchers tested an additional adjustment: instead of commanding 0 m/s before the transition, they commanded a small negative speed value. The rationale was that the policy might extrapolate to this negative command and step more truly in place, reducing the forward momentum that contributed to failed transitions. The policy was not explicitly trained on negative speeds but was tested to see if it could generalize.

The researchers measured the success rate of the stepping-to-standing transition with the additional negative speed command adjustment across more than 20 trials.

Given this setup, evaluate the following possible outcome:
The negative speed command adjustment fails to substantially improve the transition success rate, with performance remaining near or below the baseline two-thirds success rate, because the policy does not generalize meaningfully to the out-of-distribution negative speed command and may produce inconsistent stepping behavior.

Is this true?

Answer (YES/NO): NO